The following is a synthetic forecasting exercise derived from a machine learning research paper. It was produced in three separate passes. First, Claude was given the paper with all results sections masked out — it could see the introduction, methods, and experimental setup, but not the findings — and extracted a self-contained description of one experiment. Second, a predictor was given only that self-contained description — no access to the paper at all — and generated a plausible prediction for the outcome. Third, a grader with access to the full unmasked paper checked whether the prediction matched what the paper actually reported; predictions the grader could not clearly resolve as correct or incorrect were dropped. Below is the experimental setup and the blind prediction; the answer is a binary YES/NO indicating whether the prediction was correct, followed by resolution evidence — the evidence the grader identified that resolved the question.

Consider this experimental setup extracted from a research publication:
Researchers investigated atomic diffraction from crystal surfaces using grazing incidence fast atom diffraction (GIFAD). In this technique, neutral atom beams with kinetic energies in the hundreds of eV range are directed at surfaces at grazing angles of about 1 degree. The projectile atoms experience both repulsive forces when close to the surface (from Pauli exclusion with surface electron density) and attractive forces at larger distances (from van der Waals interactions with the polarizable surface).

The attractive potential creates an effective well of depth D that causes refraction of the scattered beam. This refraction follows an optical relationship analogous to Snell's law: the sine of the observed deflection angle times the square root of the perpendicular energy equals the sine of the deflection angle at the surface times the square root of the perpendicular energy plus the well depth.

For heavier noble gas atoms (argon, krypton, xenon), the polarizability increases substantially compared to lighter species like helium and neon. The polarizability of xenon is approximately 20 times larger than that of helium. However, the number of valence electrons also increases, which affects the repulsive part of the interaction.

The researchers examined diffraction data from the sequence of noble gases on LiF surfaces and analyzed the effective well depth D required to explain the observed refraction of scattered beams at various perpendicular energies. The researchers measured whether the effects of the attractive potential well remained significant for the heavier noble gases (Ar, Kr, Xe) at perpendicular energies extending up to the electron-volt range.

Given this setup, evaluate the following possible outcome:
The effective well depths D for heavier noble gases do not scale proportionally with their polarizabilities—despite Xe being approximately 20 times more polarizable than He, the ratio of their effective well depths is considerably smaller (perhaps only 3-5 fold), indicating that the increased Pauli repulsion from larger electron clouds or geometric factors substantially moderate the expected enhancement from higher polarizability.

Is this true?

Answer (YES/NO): NO